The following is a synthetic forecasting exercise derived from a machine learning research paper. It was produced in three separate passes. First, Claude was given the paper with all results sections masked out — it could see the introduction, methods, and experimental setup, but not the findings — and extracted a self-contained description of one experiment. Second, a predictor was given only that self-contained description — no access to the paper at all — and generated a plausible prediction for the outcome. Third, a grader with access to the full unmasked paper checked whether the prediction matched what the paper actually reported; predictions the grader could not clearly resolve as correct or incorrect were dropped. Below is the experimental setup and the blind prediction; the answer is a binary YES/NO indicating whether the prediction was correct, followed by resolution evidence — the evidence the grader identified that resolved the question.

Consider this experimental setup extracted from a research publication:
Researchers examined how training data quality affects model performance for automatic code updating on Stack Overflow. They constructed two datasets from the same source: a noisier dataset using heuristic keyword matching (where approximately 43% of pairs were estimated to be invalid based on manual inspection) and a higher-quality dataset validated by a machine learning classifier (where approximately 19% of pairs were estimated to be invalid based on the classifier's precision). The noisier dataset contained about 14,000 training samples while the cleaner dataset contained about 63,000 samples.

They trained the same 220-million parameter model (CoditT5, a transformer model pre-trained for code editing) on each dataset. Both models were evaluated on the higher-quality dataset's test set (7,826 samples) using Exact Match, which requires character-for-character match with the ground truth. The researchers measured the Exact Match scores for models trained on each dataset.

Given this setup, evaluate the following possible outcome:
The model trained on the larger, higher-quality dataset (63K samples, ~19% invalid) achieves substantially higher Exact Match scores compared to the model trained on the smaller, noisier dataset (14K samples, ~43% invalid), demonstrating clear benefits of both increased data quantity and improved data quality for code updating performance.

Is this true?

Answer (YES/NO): YES